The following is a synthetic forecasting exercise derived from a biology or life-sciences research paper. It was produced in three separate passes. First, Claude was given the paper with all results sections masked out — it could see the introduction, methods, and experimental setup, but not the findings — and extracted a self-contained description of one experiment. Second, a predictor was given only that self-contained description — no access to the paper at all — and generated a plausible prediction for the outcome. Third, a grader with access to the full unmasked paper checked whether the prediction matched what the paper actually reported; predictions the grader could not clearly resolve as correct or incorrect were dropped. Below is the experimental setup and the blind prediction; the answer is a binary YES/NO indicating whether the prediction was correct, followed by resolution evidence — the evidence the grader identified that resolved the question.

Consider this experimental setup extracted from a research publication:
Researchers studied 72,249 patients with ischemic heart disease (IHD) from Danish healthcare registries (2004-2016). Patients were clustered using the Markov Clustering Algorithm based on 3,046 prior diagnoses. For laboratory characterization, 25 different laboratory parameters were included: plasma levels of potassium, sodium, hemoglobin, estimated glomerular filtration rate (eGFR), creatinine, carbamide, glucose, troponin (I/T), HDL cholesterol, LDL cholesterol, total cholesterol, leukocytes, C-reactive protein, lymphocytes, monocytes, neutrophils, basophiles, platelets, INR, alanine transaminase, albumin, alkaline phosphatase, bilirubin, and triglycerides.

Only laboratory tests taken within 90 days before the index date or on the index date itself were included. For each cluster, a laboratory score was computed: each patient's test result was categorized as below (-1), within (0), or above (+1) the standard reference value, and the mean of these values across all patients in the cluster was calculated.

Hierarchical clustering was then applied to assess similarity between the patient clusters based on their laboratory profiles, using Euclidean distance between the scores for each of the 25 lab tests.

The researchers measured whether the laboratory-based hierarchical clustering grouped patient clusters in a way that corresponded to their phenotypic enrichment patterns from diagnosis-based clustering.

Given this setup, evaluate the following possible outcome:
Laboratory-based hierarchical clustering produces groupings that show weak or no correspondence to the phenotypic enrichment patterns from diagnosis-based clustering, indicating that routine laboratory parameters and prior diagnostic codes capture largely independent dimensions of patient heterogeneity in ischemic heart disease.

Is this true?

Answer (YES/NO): NO